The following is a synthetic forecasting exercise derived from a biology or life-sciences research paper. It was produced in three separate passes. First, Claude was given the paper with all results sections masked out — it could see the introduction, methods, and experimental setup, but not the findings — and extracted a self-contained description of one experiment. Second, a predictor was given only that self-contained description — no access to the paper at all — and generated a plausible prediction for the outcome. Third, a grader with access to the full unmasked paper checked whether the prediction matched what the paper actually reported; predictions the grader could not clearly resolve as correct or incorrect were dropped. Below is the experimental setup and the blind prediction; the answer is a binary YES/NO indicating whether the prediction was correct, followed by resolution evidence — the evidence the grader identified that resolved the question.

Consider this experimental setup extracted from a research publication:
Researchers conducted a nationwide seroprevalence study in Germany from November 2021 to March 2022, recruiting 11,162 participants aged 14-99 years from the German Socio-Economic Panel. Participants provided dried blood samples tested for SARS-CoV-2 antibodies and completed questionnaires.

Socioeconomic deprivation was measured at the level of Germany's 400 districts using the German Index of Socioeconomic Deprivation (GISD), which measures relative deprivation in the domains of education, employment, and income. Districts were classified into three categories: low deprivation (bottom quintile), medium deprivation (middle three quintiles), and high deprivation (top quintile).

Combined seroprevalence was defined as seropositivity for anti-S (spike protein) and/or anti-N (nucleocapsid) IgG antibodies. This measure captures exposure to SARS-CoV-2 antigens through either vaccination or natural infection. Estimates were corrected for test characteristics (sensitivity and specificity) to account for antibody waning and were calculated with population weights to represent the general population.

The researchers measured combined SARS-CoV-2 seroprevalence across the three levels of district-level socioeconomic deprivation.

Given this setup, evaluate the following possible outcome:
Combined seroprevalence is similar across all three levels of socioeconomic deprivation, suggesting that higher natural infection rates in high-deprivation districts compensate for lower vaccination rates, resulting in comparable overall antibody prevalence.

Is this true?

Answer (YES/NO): NO